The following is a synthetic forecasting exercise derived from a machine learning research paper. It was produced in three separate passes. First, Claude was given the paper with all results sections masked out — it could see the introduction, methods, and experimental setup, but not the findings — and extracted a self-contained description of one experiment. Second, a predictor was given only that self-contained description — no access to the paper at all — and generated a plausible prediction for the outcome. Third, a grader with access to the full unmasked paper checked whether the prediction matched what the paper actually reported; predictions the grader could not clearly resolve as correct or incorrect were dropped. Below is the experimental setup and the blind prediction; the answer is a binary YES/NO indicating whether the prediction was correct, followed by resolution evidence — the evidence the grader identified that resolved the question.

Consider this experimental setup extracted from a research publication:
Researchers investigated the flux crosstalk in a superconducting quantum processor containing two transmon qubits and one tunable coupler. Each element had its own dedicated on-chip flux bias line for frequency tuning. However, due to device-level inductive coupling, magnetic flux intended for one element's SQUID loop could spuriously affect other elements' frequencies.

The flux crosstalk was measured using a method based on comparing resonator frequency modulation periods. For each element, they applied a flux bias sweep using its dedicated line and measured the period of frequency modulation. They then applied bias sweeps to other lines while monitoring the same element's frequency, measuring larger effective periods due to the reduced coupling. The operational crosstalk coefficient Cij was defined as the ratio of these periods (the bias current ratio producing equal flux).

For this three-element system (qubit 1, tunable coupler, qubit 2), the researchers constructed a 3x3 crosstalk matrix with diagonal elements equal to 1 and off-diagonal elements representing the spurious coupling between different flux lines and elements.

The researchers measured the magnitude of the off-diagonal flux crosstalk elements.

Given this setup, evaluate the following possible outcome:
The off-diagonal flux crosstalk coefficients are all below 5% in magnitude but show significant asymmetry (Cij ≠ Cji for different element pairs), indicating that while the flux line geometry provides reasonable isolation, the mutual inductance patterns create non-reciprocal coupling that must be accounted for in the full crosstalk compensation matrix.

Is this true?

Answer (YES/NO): NO